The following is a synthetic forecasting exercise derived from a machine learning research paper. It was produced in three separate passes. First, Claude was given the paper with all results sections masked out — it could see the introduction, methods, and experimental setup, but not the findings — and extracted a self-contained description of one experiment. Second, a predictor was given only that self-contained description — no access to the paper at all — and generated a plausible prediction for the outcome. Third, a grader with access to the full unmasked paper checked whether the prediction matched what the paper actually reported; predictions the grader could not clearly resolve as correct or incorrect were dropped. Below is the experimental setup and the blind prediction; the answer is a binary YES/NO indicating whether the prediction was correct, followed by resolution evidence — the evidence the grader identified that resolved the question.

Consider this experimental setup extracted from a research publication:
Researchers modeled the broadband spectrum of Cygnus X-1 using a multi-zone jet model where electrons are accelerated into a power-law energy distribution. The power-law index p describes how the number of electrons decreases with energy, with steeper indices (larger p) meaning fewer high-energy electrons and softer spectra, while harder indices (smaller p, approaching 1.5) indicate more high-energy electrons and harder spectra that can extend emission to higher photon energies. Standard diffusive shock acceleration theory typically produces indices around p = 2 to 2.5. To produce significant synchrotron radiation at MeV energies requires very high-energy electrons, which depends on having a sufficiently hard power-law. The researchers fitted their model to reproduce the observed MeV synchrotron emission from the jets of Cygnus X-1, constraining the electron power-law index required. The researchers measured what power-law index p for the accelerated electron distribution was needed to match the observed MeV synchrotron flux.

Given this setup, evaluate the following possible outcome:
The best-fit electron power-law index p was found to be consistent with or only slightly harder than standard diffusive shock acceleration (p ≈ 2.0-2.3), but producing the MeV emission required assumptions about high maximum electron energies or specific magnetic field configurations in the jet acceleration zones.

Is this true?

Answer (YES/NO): NO